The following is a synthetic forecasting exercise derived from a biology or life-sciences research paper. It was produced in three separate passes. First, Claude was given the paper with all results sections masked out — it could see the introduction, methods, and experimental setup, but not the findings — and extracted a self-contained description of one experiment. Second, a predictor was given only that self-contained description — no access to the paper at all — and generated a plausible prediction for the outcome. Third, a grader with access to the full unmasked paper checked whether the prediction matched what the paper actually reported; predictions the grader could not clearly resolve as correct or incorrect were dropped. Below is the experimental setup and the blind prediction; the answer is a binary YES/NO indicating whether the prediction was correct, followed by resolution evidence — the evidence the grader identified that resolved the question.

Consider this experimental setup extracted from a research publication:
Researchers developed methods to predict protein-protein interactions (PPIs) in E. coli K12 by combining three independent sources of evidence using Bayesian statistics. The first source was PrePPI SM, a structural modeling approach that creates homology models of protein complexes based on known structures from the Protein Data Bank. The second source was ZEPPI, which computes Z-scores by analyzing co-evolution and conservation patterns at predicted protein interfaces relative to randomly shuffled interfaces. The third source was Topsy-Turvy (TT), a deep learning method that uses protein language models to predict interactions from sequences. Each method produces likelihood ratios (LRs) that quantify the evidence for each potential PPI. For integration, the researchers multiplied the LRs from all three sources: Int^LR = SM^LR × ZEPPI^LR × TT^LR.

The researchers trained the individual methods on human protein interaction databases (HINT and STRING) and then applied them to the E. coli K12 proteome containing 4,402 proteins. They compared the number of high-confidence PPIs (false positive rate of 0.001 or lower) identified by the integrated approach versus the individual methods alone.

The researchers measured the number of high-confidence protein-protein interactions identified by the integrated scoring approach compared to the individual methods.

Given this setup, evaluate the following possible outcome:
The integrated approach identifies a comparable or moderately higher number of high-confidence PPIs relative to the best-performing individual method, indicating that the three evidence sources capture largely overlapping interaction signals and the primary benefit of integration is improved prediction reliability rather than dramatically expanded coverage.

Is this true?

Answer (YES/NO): NO